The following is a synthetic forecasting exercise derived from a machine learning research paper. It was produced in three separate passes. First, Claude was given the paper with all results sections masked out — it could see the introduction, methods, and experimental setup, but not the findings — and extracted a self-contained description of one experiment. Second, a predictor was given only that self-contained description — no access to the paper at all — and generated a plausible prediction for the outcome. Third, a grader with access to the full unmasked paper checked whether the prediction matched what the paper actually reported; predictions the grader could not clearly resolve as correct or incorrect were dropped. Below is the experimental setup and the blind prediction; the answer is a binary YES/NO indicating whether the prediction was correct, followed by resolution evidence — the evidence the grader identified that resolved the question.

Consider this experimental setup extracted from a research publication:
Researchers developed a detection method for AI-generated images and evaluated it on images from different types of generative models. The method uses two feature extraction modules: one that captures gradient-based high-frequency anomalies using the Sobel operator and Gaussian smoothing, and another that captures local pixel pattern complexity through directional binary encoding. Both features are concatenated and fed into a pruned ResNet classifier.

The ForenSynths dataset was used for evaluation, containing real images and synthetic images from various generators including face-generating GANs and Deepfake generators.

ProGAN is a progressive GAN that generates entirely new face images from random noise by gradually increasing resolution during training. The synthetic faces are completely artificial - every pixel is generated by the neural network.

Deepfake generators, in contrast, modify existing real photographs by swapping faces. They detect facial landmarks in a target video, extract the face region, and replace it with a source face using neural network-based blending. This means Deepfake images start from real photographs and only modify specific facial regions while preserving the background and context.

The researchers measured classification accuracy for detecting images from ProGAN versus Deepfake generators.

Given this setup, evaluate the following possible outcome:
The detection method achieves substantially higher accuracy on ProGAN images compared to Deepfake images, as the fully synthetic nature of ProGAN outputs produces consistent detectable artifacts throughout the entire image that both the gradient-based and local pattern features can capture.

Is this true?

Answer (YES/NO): YES